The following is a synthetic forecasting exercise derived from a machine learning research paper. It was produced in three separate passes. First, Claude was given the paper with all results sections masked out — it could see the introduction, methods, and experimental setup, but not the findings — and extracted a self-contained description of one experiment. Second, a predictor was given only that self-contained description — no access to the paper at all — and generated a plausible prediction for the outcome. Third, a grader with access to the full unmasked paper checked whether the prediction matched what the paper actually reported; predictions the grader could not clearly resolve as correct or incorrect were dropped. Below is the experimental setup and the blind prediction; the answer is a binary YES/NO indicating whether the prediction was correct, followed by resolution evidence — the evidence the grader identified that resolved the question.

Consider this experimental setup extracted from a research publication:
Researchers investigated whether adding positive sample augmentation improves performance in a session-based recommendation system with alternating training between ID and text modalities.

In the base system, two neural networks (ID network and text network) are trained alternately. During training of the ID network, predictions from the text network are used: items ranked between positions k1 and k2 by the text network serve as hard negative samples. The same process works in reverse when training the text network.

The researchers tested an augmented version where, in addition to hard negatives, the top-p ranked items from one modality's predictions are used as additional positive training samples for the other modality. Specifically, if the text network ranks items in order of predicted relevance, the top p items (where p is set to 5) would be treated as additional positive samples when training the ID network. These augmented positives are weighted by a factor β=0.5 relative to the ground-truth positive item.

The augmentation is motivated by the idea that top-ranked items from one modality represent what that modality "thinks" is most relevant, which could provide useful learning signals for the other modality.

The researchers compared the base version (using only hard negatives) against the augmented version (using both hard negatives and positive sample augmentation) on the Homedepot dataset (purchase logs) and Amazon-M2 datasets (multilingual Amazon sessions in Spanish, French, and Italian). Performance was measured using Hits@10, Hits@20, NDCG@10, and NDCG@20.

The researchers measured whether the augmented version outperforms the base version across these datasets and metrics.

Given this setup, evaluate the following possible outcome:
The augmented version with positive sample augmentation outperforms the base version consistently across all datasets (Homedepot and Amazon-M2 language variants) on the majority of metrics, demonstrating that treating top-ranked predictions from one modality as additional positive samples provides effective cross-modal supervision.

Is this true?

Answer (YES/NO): YES